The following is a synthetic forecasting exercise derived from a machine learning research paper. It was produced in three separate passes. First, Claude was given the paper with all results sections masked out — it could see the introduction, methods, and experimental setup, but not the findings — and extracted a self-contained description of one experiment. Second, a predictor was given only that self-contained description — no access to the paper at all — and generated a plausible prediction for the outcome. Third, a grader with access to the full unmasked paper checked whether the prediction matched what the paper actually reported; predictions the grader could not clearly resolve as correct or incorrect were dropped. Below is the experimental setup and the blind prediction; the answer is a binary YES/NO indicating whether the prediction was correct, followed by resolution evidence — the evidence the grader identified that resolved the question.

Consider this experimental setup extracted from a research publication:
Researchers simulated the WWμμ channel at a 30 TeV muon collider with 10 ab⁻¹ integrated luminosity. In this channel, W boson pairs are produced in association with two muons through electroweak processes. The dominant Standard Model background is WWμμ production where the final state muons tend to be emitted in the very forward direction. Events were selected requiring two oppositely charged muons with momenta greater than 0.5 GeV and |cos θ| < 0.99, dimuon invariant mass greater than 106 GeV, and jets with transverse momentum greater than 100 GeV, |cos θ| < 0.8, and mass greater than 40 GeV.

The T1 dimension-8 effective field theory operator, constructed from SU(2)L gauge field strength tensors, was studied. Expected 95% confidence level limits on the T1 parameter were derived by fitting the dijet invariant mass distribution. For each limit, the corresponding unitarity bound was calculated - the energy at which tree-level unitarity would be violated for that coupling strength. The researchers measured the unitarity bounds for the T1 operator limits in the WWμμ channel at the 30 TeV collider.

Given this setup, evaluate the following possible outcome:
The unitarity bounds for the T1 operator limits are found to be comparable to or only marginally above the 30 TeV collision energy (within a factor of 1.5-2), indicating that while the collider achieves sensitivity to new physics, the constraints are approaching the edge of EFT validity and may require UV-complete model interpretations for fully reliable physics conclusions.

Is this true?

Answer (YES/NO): NO